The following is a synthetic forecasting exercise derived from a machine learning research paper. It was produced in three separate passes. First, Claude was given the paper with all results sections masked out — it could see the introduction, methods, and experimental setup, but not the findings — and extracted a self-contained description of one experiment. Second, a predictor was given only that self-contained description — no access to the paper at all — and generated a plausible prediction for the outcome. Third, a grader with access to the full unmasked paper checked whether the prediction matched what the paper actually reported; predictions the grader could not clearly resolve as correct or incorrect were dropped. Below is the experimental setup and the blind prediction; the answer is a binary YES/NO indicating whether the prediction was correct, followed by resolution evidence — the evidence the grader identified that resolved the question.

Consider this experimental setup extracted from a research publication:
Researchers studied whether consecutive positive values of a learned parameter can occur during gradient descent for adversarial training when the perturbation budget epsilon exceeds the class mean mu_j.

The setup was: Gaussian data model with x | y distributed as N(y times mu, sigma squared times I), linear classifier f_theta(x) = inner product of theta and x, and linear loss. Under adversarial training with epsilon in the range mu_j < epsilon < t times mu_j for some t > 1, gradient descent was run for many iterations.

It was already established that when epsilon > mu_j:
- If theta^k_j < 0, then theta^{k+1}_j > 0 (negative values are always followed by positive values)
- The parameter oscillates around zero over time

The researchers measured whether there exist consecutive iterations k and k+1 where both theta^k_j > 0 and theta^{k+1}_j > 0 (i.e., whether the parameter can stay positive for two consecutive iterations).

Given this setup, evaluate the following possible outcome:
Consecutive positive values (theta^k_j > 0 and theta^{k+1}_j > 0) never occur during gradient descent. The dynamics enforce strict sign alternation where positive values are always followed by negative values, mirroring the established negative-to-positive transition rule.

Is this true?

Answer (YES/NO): NO